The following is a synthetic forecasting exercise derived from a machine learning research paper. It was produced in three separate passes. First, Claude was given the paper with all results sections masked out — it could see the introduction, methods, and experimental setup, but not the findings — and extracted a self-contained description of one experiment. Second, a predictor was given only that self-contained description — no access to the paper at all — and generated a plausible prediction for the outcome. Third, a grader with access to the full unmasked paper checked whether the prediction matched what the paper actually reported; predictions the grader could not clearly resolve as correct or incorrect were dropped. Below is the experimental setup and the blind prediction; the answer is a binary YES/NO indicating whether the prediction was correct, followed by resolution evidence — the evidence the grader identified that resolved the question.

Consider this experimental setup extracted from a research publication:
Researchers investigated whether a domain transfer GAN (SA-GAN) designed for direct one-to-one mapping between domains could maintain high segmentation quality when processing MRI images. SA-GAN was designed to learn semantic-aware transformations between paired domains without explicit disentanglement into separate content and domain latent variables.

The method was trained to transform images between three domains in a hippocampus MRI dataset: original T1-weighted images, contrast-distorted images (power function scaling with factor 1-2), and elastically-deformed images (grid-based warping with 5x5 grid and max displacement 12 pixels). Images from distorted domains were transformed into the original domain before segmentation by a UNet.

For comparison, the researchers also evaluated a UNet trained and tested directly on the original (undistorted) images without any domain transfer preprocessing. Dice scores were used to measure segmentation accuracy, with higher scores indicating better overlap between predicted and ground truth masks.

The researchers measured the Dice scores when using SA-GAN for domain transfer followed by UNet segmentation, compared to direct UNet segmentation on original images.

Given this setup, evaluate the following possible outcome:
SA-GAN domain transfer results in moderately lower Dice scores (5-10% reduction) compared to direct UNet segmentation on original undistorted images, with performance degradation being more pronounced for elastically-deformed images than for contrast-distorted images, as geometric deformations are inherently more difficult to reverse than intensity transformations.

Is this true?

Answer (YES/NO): NO